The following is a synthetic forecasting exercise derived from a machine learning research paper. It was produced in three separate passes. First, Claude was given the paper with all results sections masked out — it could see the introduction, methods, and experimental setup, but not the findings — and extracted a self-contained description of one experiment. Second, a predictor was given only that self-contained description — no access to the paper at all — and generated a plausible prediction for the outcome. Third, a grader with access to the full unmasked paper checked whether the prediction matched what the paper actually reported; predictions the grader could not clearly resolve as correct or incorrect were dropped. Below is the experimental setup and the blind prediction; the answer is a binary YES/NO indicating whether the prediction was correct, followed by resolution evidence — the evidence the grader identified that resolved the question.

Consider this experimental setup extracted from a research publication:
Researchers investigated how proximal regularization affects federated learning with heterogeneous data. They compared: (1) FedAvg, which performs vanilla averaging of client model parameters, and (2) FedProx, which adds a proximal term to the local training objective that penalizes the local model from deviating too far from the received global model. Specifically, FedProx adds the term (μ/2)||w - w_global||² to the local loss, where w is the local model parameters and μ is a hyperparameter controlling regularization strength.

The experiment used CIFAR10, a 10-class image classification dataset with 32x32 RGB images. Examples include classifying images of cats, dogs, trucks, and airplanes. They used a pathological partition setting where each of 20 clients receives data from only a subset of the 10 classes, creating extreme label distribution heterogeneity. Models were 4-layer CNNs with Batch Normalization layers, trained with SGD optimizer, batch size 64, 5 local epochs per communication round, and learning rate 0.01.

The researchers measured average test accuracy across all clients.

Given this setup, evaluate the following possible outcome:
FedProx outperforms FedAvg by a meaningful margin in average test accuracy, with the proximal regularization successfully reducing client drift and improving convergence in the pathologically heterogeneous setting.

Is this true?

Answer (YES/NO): NO